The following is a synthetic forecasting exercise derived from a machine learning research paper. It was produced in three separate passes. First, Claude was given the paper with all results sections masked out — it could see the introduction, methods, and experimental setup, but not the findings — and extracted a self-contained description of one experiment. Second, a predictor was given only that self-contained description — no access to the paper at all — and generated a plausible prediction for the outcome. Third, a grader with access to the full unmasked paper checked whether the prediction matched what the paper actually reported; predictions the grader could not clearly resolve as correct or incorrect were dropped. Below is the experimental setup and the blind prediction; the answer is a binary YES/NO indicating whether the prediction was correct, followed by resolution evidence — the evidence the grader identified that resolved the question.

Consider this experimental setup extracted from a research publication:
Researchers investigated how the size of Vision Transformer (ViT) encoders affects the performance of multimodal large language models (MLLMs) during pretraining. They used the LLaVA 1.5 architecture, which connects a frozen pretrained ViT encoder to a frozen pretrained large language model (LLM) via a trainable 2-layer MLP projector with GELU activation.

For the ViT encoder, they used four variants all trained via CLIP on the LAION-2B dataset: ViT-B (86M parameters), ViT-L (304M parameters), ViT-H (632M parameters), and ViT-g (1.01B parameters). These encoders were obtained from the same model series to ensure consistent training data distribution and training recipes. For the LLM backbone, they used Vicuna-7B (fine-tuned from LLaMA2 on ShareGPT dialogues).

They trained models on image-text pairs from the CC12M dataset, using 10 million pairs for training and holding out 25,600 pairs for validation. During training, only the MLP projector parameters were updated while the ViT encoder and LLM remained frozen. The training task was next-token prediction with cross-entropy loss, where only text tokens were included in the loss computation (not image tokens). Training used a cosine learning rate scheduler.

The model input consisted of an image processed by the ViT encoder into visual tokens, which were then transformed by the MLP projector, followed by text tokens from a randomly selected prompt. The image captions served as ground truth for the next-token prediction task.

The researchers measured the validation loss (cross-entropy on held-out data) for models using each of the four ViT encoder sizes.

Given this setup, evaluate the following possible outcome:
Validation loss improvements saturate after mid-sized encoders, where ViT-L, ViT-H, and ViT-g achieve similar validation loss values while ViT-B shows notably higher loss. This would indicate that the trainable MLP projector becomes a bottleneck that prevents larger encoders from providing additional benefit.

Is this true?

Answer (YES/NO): NO